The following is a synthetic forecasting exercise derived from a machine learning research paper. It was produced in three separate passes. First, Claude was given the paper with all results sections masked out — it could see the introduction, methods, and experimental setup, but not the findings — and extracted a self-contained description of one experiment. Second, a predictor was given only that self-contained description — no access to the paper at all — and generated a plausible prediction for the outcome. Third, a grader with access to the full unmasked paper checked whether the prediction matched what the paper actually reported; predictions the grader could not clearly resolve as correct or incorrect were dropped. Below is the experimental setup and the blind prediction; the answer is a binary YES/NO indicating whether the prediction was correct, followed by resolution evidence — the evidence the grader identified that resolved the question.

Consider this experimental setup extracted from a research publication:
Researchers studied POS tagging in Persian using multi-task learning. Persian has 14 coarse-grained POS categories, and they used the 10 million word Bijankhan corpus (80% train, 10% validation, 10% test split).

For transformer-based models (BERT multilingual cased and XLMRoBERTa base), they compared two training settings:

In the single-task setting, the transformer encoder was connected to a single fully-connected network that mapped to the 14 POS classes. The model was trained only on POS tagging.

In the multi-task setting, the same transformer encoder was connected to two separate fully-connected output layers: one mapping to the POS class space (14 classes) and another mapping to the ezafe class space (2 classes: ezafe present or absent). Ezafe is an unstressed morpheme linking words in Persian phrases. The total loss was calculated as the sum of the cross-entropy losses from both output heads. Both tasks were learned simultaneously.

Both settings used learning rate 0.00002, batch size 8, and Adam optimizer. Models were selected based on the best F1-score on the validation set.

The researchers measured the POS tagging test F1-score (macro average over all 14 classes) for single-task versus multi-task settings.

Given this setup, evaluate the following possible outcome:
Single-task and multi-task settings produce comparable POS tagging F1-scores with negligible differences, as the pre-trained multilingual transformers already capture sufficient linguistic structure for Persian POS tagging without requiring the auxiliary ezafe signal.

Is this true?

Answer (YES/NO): YES